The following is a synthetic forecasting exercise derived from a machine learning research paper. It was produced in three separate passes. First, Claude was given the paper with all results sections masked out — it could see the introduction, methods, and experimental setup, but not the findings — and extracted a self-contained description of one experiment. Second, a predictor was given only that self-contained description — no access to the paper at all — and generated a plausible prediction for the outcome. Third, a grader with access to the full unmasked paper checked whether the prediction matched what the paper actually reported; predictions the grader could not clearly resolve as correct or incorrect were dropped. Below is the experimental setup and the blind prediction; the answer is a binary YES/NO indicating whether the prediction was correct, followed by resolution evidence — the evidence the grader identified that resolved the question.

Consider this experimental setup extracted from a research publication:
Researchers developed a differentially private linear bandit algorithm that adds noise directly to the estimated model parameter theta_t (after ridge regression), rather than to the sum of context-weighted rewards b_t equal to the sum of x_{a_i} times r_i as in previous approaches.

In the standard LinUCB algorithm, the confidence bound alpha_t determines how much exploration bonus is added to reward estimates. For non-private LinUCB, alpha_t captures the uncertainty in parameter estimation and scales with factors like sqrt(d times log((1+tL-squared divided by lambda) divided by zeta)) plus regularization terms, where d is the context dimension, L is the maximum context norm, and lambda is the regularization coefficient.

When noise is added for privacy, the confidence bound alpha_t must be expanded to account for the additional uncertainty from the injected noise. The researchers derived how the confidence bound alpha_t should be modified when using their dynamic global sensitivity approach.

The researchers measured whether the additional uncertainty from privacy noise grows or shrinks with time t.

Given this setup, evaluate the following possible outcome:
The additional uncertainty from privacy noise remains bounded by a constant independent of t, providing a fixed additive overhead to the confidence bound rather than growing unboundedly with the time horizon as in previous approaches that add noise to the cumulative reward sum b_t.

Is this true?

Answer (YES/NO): NO